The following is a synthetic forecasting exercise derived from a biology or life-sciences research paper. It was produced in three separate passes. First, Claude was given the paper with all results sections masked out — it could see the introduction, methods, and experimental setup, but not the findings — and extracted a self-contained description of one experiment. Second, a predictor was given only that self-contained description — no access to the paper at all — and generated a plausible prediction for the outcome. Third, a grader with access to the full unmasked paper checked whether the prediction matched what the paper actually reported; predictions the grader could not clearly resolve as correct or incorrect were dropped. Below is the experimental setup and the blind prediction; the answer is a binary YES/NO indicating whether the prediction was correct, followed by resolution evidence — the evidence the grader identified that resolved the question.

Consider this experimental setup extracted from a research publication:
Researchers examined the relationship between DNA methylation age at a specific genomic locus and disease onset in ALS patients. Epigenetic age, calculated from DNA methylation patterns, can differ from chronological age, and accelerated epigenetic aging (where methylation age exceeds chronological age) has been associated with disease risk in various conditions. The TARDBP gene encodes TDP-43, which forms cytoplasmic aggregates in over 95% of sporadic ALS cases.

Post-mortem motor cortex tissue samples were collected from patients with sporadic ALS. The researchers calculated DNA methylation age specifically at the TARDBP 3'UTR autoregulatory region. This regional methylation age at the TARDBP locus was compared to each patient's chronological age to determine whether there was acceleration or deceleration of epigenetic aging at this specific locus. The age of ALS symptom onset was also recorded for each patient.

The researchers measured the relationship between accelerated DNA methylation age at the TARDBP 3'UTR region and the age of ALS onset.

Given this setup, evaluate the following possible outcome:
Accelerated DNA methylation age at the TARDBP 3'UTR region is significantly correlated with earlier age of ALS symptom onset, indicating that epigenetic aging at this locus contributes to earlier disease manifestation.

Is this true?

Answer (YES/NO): YES